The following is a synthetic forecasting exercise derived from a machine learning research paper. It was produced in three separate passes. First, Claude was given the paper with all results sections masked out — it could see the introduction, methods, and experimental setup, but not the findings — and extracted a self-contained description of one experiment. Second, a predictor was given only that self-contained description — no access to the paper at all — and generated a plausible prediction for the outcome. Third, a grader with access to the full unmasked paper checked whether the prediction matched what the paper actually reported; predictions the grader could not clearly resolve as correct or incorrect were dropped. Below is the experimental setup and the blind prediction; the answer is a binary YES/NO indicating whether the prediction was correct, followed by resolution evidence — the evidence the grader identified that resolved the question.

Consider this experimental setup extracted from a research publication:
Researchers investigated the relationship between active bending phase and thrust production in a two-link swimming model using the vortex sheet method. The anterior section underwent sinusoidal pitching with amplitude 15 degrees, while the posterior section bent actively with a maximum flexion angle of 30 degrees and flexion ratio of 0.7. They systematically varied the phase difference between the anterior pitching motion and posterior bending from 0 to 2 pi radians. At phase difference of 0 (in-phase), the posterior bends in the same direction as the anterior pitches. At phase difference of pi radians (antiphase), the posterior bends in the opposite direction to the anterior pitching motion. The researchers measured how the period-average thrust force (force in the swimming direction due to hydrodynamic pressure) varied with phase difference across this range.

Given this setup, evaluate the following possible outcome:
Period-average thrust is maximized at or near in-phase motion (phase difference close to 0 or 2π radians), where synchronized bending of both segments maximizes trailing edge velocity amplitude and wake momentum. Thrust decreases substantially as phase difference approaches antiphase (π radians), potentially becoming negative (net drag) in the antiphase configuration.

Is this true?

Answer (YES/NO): NO